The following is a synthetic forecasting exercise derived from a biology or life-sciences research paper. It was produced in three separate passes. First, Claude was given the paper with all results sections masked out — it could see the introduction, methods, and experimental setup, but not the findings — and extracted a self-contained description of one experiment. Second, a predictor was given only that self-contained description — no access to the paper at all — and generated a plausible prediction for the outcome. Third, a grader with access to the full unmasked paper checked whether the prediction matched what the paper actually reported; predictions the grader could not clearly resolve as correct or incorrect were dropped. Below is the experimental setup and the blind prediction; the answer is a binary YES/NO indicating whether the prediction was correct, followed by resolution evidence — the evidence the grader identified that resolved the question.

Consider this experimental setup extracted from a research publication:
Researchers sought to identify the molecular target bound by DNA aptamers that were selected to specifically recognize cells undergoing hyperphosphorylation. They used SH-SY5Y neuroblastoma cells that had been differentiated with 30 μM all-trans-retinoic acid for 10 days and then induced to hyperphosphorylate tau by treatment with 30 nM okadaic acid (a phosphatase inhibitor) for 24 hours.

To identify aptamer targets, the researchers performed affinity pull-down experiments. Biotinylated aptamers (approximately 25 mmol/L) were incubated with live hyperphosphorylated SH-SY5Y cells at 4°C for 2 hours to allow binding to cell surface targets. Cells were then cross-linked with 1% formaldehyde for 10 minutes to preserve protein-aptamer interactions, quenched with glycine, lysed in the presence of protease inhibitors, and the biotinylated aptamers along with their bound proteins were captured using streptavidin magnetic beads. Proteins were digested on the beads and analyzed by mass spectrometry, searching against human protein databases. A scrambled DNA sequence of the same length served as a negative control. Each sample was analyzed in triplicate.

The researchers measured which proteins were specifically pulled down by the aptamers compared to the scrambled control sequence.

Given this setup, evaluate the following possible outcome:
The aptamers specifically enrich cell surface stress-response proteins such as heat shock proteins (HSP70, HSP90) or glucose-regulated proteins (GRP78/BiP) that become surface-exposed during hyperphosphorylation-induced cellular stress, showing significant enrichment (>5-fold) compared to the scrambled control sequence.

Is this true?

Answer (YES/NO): NO